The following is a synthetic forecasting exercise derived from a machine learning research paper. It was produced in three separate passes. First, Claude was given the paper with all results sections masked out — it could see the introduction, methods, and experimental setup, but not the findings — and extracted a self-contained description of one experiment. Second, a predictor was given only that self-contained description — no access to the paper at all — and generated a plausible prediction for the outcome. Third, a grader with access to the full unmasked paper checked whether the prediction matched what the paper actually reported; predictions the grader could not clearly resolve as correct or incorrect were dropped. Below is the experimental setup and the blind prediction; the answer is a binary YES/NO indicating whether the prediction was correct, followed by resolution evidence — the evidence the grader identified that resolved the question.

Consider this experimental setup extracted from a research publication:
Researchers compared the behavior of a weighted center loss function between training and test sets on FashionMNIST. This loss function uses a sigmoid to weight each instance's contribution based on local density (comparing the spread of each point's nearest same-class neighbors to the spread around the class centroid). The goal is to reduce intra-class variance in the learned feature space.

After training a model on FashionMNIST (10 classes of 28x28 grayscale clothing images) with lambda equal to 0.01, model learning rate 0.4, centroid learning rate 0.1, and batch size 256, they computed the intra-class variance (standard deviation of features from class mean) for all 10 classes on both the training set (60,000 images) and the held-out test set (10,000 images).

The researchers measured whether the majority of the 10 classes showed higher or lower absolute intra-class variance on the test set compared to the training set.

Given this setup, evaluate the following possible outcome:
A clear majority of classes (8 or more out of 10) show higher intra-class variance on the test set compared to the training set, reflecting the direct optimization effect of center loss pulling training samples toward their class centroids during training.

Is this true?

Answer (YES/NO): NO